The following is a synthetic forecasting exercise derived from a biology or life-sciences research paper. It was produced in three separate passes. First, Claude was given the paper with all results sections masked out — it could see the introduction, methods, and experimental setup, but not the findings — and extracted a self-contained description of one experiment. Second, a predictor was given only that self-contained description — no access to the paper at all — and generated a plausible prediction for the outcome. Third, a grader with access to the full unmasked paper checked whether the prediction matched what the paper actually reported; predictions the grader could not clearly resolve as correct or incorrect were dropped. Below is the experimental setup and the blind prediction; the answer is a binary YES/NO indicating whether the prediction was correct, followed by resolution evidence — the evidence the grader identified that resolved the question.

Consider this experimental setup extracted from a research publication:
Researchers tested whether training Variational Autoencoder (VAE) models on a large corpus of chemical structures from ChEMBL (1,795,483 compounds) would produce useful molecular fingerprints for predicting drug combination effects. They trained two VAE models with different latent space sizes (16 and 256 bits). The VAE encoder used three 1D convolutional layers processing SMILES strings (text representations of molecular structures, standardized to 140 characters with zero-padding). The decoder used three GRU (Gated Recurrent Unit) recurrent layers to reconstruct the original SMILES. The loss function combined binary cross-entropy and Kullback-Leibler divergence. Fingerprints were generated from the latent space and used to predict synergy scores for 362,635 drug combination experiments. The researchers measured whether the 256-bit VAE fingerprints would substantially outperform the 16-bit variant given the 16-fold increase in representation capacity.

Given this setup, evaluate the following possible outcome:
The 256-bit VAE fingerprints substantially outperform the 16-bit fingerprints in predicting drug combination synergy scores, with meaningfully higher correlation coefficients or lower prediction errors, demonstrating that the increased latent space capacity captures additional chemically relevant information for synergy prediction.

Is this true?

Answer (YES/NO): NO